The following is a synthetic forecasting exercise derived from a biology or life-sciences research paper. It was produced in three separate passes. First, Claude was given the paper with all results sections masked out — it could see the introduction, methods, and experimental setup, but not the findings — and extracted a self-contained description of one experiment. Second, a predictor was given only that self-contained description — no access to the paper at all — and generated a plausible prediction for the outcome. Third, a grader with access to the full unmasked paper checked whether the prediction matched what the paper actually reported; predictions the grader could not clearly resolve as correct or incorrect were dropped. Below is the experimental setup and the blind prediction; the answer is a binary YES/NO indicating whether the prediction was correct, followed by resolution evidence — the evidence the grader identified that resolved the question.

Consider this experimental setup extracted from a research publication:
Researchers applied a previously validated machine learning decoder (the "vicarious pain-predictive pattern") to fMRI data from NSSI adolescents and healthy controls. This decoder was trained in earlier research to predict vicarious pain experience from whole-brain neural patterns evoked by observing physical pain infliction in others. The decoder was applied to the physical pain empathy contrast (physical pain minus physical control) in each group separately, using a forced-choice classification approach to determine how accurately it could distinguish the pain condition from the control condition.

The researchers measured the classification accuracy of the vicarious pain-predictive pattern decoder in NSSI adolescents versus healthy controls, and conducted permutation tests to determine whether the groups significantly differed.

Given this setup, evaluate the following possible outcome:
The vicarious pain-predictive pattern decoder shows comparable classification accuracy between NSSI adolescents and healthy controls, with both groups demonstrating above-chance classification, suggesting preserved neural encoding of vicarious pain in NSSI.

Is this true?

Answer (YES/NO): NO